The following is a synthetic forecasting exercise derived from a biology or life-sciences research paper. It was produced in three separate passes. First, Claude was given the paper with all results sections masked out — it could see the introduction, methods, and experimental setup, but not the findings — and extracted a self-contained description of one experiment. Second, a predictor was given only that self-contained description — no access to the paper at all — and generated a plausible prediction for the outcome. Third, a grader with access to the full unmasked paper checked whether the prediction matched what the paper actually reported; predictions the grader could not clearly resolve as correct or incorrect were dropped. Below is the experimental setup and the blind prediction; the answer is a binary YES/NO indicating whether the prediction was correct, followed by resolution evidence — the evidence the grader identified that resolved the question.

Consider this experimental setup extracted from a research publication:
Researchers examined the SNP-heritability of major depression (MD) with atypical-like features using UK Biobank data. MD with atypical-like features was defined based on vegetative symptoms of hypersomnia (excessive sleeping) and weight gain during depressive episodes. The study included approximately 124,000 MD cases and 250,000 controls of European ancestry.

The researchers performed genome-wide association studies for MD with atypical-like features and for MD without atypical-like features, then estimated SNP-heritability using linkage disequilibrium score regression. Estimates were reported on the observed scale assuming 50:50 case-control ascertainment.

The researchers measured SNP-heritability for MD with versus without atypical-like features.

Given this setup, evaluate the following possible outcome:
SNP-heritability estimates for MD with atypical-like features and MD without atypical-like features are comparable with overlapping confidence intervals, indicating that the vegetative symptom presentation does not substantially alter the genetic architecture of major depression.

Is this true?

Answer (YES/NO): NO